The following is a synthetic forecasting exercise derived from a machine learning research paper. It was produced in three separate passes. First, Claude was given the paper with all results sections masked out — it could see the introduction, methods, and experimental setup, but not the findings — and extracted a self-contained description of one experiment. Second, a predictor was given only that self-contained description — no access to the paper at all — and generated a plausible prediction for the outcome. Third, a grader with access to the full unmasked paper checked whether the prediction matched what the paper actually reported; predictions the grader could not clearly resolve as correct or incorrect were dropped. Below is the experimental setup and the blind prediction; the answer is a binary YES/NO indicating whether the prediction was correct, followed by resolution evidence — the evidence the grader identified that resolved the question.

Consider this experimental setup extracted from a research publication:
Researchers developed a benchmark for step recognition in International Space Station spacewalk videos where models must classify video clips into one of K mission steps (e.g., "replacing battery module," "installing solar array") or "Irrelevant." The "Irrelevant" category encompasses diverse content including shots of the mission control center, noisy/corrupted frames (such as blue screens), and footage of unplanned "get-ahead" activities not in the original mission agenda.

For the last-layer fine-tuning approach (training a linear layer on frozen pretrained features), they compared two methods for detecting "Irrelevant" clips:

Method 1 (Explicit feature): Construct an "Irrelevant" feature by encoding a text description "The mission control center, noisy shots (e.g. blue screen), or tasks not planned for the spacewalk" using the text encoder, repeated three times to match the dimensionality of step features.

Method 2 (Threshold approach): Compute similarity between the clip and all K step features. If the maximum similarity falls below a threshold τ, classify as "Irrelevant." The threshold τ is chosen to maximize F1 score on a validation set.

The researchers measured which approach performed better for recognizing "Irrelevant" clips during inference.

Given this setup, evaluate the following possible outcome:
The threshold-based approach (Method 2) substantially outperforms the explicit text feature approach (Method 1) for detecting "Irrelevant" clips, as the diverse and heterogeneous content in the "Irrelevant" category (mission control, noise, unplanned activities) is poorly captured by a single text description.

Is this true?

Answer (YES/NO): NO